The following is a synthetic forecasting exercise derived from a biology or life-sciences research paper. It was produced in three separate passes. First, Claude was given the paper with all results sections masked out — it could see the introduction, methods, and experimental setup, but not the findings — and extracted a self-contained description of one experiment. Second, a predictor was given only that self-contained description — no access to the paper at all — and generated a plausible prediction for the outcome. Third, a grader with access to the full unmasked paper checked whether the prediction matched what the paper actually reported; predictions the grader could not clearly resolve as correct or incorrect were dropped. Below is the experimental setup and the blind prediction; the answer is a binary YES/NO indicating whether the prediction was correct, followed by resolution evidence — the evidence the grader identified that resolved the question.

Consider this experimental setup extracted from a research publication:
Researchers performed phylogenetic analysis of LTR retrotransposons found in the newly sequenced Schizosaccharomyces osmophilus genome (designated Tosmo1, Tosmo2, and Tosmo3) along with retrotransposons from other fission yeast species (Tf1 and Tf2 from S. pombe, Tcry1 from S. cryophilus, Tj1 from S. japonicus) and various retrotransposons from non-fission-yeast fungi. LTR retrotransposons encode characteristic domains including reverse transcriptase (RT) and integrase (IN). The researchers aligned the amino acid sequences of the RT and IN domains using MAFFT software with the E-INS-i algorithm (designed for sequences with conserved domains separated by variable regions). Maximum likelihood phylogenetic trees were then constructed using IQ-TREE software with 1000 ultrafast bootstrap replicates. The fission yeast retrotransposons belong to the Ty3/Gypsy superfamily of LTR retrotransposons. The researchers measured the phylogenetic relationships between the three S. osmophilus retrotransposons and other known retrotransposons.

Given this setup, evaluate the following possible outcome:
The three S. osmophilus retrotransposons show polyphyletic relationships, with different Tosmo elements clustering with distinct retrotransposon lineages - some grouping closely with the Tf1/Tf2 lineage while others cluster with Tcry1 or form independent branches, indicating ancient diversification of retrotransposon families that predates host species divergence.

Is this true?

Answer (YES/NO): NO